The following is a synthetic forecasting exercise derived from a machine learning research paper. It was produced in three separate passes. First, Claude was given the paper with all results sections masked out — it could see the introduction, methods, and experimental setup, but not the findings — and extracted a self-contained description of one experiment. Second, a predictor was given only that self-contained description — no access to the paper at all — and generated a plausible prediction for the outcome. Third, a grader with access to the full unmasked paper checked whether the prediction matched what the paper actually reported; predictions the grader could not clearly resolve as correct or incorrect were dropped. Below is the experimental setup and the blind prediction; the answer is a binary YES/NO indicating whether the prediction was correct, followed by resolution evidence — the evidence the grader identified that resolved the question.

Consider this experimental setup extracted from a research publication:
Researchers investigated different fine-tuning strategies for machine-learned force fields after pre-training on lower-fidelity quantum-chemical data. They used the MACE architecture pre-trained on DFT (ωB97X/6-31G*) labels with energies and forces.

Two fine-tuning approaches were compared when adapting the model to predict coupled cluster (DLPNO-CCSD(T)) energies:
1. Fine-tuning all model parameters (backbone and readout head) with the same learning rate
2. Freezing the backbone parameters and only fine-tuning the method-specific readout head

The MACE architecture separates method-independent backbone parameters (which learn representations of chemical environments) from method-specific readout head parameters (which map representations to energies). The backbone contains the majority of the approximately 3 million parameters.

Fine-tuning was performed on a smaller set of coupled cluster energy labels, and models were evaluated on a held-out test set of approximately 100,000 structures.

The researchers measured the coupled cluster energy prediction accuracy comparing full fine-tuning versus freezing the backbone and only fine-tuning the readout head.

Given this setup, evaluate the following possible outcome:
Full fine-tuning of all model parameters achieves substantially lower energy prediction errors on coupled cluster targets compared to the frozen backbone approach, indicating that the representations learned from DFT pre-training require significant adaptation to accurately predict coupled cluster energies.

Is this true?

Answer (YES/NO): YES